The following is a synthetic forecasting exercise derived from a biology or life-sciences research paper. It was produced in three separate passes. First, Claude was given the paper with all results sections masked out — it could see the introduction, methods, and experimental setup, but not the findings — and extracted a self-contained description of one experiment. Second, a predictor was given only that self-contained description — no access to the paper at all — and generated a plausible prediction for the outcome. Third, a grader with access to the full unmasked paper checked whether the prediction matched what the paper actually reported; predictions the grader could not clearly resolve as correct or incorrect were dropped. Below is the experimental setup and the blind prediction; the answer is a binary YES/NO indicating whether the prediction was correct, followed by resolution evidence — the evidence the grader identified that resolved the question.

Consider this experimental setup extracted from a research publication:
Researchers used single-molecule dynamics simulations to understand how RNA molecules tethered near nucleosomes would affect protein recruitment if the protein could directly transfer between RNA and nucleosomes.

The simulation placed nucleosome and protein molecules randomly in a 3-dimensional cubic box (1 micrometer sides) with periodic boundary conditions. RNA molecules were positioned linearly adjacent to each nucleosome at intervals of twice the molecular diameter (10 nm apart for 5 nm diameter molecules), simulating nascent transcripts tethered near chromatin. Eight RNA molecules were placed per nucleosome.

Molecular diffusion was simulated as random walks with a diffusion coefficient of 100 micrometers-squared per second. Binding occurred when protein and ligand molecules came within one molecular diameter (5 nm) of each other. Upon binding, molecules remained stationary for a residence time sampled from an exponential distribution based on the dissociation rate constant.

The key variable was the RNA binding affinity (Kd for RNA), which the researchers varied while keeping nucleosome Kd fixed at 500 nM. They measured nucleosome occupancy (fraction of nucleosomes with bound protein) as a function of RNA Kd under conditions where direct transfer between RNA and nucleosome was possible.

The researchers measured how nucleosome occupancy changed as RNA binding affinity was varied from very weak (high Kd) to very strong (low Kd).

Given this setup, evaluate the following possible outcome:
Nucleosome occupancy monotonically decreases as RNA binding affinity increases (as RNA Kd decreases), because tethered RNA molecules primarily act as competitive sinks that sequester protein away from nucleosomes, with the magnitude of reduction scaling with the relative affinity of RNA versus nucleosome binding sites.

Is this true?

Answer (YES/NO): YES